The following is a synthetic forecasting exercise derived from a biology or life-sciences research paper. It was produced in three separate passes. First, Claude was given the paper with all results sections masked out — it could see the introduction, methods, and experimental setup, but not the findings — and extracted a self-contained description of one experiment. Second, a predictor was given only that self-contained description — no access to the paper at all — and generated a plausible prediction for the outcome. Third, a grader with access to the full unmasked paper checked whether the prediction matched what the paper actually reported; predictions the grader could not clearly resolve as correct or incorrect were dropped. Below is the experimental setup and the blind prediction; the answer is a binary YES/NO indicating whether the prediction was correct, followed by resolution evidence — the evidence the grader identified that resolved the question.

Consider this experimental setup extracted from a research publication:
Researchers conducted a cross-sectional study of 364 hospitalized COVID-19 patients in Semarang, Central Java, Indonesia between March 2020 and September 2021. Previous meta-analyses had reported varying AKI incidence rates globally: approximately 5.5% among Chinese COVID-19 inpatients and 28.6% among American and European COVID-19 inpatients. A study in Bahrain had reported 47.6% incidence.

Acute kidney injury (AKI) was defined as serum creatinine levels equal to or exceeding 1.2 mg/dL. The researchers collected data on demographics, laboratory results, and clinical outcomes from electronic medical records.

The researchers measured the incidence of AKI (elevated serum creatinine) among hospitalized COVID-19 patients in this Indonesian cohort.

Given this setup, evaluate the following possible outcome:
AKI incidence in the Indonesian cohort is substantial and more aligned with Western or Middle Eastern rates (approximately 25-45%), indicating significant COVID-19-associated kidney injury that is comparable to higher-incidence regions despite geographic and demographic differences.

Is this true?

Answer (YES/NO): NO